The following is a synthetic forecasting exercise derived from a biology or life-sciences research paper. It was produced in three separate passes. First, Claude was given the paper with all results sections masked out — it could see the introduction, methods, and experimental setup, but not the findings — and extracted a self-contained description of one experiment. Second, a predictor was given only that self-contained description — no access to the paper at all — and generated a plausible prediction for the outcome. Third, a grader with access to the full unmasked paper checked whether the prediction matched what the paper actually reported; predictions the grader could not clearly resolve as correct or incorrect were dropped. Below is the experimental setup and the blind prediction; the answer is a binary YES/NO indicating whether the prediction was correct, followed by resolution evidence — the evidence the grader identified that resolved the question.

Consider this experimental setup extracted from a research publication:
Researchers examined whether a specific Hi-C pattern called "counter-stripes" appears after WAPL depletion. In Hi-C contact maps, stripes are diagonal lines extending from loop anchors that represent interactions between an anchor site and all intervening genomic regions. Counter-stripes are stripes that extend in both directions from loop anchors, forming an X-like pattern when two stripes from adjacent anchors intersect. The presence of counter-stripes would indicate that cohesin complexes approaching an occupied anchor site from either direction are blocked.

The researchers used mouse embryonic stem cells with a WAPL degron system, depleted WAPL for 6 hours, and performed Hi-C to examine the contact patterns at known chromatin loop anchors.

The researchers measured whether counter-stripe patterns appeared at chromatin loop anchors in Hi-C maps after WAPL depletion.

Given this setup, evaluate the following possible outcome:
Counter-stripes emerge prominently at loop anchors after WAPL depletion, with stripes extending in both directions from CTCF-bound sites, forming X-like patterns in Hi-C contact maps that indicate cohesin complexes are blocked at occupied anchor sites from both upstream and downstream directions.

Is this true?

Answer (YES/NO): YES